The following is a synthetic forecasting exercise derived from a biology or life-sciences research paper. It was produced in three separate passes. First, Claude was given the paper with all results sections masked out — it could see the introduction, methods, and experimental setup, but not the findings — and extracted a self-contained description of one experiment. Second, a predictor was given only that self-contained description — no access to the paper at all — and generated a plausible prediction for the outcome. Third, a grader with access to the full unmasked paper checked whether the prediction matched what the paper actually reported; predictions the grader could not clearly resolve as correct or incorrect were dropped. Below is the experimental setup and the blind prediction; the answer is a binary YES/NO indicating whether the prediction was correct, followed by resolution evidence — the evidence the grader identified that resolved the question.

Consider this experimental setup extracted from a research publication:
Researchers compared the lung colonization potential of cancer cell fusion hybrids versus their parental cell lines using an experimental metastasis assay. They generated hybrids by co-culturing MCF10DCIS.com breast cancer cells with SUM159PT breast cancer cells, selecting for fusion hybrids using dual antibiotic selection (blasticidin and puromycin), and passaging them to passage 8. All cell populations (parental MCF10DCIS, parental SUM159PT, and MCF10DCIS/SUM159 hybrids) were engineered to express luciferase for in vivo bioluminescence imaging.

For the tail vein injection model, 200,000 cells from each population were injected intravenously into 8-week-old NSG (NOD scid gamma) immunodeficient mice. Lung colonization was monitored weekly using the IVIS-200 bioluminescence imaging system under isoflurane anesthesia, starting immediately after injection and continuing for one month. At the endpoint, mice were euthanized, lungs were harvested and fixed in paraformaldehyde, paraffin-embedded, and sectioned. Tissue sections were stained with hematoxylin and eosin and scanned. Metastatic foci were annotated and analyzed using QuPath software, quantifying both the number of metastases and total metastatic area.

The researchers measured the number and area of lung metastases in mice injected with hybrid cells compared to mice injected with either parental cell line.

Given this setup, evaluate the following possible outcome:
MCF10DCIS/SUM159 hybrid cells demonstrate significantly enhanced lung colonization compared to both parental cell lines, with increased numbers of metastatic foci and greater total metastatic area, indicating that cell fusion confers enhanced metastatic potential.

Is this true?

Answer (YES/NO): NO